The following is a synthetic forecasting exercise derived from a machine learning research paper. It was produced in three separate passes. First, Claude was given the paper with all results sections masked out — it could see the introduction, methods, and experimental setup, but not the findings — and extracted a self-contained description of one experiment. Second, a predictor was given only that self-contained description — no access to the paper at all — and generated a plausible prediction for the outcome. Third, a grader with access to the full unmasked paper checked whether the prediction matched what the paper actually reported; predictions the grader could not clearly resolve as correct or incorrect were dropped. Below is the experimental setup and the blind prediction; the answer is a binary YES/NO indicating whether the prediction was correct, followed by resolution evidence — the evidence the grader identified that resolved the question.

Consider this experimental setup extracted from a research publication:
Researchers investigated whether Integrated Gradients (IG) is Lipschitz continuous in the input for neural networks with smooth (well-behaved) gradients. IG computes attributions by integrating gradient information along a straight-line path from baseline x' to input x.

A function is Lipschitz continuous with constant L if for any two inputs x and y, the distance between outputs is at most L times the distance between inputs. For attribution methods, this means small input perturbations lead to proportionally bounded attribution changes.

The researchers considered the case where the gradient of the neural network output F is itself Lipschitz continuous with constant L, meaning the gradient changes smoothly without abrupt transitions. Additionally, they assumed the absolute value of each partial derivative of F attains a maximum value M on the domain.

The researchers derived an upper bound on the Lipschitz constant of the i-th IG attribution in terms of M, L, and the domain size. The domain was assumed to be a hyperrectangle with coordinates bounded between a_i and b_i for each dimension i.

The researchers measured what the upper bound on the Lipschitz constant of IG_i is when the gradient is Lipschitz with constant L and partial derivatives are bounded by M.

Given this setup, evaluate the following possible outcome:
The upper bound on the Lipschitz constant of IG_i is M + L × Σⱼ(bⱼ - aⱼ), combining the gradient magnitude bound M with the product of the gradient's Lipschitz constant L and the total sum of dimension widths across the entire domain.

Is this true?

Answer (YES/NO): NO